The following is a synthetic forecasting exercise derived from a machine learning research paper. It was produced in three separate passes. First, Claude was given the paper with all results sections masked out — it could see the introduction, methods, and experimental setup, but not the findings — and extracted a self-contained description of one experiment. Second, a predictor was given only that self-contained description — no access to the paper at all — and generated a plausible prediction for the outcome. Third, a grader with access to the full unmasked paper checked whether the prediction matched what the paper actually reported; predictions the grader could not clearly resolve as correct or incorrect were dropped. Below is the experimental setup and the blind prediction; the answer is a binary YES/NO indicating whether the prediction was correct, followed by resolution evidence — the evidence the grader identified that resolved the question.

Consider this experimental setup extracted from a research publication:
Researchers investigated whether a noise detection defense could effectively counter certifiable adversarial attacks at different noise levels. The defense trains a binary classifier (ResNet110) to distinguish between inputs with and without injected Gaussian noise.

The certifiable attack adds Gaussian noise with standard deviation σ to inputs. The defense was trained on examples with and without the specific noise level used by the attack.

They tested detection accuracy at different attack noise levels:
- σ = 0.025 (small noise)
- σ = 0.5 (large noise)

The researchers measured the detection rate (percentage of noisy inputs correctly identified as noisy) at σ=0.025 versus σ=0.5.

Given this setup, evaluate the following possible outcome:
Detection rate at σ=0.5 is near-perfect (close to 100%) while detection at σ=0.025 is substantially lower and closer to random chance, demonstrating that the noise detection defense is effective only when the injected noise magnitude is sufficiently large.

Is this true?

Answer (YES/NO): NO